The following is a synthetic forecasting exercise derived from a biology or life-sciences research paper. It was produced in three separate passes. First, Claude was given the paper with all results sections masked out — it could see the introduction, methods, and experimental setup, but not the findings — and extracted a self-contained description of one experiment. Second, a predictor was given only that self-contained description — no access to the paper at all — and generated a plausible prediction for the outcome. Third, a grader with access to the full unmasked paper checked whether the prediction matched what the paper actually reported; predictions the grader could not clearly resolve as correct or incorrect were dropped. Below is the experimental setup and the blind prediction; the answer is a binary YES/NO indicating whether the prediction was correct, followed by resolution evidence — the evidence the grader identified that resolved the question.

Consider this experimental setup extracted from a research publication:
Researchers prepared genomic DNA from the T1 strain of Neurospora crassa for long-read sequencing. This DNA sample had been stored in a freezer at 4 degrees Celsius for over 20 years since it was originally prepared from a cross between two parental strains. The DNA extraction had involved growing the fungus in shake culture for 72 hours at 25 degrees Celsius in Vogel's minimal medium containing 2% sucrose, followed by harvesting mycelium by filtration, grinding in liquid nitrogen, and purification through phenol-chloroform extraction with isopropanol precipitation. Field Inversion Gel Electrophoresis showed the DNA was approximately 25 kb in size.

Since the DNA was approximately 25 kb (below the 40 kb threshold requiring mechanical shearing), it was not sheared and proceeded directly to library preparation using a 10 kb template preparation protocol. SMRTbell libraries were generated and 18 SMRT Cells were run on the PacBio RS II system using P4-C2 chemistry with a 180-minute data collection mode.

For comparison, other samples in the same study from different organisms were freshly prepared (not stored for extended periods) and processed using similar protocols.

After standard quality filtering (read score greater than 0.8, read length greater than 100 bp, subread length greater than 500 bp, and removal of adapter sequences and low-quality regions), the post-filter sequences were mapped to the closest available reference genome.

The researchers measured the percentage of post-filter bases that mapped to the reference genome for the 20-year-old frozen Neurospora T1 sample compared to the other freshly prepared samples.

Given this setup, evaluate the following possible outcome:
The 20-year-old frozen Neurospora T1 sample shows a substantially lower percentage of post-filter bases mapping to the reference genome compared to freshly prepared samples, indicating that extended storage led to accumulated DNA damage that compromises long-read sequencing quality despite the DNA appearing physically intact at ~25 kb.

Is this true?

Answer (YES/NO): YES